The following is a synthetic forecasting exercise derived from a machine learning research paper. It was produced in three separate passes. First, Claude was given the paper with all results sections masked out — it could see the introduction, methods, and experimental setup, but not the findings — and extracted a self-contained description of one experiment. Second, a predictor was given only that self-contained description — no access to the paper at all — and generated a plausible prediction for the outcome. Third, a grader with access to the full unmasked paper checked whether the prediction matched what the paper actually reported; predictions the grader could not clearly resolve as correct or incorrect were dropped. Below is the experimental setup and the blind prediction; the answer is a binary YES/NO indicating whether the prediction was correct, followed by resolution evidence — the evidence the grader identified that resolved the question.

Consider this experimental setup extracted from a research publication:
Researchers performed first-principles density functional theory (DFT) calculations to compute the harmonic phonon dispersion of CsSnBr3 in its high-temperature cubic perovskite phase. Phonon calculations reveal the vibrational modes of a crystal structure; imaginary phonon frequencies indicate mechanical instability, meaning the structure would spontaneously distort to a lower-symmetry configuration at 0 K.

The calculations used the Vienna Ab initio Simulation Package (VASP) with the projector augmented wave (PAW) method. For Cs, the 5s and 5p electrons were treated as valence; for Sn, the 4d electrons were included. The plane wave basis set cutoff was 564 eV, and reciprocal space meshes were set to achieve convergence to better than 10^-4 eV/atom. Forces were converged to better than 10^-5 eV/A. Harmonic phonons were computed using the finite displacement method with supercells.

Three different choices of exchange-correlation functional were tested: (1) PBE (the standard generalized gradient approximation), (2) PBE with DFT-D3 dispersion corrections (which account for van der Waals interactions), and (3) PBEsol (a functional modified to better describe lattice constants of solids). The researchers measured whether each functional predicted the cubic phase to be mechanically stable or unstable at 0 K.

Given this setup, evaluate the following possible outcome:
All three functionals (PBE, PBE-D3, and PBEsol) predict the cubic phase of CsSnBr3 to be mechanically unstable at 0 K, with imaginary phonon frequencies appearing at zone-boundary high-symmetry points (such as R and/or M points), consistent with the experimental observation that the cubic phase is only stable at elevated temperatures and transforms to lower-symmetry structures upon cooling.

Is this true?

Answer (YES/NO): NO